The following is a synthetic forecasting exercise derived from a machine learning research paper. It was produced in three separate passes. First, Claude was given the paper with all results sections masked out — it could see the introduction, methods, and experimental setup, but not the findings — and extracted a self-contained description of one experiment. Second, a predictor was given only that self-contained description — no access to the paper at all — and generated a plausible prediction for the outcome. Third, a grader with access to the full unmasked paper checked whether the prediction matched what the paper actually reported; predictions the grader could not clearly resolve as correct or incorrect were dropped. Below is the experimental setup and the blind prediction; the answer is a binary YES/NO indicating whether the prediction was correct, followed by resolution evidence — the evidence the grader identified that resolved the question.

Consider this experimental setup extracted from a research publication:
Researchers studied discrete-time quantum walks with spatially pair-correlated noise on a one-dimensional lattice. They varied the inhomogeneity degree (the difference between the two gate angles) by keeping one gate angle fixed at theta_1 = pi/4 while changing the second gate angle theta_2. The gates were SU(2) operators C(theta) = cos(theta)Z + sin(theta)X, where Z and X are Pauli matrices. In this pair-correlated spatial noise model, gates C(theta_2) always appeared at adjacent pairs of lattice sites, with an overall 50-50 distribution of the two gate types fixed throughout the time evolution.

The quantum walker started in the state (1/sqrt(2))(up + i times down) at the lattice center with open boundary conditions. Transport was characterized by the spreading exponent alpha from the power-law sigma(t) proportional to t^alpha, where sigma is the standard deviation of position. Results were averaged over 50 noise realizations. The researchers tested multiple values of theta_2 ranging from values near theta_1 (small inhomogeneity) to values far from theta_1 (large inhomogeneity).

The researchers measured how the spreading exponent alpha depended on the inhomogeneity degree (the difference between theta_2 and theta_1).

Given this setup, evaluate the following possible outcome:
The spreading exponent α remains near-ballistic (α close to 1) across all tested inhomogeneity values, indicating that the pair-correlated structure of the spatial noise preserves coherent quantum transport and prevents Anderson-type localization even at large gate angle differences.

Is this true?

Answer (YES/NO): NO